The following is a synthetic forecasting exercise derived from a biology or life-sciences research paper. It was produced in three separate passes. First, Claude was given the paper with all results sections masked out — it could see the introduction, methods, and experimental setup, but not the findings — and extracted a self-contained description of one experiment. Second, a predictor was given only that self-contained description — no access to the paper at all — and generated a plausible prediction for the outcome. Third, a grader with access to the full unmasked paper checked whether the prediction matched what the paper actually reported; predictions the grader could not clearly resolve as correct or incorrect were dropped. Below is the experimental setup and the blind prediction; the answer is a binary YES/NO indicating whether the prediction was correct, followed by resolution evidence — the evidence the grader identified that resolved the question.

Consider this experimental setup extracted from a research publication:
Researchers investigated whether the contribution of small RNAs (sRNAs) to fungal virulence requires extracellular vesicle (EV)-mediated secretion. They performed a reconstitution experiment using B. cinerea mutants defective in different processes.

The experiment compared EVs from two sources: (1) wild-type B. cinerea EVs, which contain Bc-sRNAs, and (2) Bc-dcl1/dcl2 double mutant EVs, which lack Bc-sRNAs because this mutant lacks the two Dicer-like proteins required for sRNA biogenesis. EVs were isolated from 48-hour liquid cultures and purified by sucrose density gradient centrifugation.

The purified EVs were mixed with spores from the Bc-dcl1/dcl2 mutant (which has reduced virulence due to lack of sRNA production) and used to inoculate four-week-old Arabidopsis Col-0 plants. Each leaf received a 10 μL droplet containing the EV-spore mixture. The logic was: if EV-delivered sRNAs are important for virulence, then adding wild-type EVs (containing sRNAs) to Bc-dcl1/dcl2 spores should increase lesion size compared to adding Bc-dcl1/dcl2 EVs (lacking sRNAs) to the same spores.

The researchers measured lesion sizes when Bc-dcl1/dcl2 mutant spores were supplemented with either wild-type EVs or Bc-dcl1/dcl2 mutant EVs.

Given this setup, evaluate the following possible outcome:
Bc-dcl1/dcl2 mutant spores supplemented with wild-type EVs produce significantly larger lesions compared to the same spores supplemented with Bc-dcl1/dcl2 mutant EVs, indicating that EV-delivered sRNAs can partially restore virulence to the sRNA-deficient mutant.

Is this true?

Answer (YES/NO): YES